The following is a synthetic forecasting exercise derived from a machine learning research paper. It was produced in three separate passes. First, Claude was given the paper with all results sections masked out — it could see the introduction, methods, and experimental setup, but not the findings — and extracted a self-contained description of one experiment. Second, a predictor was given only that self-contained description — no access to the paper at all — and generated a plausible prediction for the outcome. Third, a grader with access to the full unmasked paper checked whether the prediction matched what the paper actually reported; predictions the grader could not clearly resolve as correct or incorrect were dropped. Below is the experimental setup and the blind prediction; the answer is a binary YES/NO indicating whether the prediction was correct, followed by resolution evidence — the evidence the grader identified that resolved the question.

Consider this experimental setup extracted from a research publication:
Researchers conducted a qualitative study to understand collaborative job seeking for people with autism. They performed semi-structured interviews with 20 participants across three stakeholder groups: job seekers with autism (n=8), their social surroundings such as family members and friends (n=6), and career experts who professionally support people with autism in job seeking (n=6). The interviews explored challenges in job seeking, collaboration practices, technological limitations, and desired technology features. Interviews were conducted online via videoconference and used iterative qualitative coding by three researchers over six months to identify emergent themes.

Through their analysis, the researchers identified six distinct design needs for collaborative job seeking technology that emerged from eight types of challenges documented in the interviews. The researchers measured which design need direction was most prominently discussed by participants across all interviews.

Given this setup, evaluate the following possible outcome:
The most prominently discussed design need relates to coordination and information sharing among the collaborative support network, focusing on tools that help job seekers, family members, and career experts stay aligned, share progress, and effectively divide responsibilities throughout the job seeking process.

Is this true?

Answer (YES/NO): NO